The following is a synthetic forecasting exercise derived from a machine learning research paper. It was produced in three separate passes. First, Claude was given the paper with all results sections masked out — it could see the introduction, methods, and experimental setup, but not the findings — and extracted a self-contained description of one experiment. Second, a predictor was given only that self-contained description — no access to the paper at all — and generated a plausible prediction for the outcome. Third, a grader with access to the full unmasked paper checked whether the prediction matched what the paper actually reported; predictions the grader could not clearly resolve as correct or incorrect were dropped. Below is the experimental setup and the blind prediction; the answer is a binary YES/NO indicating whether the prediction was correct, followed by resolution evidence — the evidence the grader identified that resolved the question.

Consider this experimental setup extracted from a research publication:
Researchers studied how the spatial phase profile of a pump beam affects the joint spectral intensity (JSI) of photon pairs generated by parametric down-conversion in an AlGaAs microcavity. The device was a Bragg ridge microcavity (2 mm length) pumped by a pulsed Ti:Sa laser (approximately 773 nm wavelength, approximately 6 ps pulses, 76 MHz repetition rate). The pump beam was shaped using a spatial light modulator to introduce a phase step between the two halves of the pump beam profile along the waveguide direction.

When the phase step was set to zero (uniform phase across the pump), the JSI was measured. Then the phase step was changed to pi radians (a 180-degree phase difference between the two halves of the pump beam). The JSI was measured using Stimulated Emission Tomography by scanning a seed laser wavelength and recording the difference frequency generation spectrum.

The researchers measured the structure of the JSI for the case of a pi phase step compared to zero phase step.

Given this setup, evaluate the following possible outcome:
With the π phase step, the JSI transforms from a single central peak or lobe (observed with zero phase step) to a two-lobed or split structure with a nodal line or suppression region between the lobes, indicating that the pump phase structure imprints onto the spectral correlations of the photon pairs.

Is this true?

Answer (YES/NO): YES